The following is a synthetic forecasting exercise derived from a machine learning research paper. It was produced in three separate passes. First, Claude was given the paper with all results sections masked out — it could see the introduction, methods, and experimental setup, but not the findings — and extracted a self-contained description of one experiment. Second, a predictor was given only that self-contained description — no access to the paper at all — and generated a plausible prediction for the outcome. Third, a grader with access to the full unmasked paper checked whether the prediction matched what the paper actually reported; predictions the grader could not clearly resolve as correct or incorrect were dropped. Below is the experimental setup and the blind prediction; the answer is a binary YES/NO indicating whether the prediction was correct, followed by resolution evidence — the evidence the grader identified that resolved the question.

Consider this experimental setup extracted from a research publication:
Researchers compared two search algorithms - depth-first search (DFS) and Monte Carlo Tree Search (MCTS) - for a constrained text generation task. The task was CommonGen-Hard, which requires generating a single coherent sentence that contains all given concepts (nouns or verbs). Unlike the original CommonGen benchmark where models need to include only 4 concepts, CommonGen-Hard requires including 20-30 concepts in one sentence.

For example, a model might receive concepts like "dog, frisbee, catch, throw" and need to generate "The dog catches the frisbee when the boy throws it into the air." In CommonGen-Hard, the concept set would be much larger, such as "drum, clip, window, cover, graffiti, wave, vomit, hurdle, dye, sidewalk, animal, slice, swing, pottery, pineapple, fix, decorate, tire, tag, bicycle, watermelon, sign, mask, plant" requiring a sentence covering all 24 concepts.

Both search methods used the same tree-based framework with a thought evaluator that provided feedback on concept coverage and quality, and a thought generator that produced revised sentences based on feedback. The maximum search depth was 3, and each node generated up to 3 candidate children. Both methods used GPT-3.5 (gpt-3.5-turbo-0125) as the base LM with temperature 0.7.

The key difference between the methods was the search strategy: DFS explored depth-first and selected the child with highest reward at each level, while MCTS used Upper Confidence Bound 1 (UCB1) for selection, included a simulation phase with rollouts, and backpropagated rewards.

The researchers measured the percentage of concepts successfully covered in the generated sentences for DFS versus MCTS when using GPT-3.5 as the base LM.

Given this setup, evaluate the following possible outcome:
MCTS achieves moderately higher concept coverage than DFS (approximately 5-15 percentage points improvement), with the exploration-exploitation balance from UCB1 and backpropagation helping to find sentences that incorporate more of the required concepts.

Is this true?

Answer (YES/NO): NO